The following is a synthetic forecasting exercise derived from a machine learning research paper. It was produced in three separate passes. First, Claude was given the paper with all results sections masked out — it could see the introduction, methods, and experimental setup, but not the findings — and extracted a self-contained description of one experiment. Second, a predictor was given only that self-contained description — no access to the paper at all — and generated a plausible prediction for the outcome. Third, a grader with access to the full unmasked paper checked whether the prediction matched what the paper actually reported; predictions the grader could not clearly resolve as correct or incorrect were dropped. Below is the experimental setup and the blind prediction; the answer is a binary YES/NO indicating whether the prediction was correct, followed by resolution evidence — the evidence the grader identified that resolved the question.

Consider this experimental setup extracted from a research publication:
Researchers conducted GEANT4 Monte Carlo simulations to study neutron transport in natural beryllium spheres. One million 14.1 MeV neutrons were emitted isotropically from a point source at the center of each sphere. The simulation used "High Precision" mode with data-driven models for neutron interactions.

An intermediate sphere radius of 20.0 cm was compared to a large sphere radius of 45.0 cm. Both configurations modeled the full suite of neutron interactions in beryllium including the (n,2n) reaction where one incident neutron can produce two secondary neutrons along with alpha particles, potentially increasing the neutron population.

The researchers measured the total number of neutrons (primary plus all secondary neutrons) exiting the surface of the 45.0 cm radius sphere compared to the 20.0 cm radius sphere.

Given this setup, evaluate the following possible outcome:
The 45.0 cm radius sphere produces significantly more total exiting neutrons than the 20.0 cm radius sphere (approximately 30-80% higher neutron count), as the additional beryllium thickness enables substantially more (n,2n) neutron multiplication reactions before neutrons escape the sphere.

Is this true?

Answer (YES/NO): NO